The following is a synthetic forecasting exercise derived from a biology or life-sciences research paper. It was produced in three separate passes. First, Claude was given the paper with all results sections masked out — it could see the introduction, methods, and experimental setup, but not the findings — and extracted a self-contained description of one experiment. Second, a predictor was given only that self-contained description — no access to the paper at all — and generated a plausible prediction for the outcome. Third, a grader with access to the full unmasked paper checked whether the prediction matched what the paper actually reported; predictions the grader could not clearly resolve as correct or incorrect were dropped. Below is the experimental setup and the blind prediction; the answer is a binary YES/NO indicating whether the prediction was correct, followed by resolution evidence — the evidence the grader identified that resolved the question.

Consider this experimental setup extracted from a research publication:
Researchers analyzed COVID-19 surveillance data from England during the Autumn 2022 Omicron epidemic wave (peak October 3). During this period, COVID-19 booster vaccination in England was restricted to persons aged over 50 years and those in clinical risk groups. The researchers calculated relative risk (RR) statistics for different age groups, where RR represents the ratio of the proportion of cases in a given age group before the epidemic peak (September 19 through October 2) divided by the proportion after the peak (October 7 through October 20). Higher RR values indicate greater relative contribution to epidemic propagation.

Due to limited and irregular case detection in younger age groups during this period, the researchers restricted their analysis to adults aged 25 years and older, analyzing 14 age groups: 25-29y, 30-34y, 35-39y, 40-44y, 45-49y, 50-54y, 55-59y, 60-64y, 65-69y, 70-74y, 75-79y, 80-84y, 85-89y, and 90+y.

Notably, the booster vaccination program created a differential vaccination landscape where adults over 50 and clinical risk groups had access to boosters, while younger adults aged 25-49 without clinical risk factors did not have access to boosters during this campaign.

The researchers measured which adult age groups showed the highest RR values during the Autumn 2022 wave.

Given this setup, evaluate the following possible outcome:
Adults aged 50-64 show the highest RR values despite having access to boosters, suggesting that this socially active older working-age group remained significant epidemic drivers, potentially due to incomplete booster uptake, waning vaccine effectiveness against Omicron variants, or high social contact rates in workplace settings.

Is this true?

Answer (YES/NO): NO